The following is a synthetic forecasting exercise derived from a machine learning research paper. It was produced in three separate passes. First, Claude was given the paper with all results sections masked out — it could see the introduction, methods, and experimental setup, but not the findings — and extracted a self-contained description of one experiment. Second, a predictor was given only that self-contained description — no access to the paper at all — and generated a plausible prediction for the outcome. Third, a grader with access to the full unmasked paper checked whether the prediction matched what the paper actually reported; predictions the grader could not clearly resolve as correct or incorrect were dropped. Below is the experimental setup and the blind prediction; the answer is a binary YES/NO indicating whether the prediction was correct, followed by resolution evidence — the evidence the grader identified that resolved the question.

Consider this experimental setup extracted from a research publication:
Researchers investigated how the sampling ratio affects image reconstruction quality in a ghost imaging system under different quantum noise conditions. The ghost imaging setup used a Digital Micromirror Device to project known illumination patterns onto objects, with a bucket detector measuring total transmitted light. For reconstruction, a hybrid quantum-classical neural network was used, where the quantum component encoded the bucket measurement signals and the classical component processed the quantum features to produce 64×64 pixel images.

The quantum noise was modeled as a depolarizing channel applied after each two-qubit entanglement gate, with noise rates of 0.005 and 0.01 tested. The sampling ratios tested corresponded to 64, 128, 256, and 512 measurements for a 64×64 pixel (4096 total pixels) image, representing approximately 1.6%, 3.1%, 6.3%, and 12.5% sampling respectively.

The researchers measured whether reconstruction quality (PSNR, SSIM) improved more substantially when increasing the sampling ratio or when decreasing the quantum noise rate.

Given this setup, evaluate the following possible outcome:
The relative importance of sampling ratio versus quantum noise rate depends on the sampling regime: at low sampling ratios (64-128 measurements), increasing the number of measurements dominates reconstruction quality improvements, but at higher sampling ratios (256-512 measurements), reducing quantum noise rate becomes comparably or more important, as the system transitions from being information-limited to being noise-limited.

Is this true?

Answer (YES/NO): NO